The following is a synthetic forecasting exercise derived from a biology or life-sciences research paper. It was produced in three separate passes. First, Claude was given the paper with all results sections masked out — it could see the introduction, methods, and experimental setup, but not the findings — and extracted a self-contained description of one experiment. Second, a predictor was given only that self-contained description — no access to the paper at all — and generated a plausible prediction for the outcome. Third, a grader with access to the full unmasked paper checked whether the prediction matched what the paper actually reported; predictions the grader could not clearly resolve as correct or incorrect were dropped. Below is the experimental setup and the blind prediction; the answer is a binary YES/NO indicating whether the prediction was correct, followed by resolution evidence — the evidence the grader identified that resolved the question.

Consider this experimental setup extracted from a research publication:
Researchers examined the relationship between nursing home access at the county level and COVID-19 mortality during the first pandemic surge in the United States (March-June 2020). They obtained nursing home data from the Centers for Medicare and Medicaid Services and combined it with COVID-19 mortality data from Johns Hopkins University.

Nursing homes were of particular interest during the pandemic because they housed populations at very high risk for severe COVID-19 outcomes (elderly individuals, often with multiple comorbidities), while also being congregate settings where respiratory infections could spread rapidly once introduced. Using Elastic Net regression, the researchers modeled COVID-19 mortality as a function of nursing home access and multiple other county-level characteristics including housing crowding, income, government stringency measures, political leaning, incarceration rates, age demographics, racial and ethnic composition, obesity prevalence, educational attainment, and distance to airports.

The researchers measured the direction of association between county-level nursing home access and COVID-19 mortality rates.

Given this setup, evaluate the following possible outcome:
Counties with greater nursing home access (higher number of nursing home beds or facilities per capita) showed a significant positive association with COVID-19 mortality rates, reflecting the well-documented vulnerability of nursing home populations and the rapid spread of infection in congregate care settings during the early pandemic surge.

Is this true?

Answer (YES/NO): YES